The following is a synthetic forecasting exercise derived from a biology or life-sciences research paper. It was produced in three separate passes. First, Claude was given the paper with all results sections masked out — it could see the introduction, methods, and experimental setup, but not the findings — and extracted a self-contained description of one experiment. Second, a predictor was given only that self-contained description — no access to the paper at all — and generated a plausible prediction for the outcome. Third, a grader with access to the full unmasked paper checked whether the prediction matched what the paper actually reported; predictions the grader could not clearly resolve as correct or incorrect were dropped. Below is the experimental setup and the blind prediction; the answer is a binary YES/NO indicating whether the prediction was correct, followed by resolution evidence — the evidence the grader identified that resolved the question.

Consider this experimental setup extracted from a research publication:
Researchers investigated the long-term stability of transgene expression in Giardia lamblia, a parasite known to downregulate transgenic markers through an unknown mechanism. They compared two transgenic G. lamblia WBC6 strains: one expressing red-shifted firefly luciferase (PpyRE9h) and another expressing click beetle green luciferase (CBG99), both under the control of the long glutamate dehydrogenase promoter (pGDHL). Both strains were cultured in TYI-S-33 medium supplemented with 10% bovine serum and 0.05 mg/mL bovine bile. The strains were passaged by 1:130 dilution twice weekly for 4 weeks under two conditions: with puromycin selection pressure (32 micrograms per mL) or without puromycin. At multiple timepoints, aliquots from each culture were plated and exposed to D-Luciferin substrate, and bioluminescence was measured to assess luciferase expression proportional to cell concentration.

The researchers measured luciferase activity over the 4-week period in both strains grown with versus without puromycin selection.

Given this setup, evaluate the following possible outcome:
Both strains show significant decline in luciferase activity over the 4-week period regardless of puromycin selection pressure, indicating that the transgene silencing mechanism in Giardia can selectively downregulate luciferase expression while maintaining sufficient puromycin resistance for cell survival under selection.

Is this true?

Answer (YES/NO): NO